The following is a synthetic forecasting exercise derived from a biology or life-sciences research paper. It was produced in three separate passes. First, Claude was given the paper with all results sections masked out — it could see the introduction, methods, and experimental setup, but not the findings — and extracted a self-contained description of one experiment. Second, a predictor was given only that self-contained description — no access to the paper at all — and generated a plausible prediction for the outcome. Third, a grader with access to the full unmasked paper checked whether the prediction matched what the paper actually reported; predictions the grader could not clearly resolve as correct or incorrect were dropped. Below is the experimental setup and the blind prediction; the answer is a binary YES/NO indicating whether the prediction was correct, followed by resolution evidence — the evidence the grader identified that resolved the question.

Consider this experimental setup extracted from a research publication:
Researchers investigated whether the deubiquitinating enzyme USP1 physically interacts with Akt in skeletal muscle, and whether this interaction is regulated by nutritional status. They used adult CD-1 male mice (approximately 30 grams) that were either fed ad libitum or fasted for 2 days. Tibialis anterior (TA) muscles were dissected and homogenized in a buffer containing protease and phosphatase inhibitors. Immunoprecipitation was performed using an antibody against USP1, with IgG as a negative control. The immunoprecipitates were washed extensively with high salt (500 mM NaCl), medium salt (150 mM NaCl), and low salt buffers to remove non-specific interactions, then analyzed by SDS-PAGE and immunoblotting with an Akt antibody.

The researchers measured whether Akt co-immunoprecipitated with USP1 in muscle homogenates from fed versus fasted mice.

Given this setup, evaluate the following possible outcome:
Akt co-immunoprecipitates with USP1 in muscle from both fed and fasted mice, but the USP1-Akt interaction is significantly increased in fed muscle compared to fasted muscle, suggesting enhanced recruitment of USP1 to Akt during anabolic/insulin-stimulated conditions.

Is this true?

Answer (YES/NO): NO